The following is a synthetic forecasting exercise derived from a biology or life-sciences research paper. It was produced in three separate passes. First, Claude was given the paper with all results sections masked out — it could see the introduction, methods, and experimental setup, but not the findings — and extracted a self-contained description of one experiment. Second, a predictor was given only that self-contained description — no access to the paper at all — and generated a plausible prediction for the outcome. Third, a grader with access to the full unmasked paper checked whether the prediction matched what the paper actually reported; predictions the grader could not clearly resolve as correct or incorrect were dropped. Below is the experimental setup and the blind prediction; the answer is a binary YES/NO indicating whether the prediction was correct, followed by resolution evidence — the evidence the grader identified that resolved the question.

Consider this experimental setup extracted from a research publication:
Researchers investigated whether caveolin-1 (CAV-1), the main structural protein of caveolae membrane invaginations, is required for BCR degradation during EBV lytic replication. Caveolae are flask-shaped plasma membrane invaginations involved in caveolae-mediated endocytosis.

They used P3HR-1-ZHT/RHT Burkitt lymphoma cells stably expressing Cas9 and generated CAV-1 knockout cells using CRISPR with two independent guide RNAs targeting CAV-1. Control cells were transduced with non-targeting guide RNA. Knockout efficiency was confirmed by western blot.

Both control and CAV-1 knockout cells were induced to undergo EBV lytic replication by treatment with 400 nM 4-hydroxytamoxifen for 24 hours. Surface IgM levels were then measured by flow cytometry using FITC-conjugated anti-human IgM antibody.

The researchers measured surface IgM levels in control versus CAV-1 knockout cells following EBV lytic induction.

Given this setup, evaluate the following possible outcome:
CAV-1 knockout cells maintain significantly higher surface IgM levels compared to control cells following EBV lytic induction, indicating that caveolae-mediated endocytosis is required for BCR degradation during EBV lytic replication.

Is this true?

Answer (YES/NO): YES